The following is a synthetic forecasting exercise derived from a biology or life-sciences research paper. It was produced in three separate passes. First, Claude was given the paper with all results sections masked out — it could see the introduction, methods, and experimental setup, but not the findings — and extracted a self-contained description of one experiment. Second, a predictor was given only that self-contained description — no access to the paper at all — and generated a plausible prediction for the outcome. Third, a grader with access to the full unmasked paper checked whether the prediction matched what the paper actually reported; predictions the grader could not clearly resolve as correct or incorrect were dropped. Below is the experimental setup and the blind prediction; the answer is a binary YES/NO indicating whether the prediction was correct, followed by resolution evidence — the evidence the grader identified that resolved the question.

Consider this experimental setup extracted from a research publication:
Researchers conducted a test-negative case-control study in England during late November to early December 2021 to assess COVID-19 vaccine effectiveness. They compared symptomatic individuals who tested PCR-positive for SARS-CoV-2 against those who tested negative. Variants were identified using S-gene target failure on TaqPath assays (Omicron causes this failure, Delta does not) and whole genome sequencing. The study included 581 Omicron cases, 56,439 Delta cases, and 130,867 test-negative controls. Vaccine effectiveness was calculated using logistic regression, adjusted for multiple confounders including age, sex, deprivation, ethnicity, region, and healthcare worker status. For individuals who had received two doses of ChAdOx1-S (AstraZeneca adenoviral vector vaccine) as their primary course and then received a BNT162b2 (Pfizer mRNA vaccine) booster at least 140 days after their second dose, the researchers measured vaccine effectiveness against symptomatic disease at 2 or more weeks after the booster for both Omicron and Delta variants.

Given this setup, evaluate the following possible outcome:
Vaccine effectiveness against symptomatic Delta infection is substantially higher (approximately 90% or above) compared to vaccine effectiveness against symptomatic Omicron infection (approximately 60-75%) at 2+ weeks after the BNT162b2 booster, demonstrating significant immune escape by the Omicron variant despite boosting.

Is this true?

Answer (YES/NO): YES